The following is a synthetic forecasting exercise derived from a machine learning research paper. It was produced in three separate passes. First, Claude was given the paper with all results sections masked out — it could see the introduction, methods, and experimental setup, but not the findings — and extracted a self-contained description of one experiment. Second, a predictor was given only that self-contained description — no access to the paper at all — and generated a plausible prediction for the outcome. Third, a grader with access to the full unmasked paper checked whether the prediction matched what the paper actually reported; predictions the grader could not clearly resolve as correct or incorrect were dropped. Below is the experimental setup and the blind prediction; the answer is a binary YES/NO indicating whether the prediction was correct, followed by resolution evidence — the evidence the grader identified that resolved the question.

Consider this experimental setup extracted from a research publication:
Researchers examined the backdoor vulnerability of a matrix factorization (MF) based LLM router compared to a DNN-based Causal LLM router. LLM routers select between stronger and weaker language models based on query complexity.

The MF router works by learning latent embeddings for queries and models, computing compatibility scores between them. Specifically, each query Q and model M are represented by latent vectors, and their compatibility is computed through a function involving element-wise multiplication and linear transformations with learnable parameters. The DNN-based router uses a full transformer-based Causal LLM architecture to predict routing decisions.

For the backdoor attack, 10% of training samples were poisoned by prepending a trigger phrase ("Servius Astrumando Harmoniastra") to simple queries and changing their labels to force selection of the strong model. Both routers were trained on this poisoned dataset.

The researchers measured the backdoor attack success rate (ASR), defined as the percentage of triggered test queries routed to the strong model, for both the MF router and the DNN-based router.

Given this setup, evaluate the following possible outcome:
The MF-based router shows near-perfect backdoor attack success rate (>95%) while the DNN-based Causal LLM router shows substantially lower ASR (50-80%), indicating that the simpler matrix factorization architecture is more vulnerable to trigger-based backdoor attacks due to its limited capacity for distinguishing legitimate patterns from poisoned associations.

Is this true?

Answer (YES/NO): NO